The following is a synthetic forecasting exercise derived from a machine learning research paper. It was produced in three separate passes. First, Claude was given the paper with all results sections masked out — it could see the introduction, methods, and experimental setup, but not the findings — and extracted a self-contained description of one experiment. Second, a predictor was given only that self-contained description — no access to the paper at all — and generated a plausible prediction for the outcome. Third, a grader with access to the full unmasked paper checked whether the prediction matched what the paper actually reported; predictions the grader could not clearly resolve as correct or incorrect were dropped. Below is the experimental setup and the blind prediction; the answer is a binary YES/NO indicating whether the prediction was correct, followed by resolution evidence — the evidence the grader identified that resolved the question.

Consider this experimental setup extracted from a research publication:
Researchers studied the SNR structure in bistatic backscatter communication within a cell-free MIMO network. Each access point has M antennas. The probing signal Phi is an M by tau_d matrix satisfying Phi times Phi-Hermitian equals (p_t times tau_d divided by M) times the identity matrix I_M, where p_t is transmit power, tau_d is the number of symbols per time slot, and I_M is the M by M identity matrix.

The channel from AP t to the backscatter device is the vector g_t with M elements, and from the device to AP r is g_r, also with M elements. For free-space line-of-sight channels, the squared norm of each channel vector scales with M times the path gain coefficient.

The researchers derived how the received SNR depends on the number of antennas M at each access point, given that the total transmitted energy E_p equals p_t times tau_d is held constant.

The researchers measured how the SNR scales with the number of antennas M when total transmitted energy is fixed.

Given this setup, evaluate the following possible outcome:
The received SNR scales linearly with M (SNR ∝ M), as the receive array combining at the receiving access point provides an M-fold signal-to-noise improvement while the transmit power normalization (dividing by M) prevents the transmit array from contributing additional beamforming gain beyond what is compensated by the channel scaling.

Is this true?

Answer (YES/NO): YES